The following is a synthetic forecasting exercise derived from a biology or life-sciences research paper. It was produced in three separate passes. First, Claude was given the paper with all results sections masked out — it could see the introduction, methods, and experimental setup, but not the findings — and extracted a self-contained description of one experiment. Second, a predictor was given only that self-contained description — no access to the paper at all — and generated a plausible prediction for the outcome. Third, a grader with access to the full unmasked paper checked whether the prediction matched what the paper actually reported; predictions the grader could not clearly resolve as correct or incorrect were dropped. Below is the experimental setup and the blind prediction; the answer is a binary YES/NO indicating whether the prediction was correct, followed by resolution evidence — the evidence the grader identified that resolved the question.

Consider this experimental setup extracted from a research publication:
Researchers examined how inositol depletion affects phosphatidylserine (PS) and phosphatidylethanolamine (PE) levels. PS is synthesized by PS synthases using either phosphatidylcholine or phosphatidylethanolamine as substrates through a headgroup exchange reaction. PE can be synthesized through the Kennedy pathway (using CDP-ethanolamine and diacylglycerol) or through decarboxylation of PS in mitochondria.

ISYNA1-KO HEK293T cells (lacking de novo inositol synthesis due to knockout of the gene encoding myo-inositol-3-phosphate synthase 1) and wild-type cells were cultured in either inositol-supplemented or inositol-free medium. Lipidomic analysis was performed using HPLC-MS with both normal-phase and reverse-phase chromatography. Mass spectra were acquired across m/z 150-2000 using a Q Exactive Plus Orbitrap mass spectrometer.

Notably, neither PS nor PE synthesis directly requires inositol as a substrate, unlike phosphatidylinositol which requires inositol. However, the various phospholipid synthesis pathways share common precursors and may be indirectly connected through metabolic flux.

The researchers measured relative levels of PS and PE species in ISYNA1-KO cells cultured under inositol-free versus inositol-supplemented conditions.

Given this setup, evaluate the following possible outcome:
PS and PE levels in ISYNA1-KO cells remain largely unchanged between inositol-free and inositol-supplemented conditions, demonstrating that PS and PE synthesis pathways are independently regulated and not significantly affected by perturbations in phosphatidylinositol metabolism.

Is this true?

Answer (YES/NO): NO